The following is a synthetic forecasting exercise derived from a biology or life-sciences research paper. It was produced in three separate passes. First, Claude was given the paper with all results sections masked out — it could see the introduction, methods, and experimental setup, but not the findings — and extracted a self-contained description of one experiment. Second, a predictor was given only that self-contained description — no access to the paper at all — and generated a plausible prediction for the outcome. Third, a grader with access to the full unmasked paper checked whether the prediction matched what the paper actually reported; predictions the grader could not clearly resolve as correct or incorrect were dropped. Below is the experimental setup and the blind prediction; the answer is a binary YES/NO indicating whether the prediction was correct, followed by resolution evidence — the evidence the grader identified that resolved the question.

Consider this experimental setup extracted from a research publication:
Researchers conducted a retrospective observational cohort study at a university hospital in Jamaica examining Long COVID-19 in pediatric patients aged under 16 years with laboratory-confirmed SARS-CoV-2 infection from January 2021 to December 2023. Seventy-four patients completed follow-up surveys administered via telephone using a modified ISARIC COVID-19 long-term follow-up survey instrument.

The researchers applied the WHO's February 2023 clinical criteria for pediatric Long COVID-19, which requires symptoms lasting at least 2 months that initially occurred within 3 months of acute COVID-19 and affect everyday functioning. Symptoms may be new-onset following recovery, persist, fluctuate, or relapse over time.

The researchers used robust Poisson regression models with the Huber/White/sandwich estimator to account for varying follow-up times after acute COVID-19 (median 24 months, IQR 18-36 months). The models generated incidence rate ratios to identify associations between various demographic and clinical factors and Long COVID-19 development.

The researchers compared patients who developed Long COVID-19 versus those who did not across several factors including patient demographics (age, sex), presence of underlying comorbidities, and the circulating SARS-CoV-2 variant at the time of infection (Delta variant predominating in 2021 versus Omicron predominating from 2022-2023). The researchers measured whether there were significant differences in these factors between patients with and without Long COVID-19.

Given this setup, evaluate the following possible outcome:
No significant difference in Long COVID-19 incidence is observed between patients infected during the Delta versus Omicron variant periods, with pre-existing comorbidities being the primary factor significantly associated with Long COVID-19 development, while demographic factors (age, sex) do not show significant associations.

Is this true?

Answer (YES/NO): NO